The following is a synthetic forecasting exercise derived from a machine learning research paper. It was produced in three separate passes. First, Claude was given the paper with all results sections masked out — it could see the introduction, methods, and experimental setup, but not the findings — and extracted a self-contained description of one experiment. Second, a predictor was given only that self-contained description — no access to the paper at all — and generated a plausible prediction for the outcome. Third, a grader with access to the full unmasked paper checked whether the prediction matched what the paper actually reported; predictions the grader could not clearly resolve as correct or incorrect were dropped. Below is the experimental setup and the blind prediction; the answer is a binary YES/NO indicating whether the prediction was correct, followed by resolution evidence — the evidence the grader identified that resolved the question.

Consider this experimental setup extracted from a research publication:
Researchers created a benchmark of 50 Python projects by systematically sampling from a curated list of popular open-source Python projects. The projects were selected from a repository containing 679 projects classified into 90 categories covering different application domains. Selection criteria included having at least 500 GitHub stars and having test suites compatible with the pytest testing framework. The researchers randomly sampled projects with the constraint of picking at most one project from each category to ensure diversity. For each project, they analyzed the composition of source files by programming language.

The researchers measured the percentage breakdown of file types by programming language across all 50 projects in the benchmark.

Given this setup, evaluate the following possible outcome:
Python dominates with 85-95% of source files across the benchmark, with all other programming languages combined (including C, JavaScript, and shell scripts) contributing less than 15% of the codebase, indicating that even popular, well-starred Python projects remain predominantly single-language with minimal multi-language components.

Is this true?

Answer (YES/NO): YES